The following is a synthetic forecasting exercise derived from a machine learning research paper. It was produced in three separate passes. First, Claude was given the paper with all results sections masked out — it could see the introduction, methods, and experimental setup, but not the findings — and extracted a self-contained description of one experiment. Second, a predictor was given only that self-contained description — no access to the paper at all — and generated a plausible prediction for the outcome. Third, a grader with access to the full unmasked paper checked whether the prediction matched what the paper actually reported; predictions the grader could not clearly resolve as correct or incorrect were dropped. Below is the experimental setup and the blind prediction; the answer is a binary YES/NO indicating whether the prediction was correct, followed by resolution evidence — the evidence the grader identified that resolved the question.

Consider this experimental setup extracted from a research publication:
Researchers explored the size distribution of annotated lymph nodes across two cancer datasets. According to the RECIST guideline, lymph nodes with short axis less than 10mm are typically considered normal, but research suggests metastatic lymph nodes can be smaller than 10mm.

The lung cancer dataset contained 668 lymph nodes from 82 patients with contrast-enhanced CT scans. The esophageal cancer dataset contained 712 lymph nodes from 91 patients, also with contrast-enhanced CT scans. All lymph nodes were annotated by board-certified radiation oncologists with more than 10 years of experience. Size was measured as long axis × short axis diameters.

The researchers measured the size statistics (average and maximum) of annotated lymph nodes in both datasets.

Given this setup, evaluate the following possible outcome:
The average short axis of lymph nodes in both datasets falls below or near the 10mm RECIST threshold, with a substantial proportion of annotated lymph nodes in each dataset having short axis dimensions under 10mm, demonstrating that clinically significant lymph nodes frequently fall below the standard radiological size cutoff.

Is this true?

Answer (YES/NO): YES